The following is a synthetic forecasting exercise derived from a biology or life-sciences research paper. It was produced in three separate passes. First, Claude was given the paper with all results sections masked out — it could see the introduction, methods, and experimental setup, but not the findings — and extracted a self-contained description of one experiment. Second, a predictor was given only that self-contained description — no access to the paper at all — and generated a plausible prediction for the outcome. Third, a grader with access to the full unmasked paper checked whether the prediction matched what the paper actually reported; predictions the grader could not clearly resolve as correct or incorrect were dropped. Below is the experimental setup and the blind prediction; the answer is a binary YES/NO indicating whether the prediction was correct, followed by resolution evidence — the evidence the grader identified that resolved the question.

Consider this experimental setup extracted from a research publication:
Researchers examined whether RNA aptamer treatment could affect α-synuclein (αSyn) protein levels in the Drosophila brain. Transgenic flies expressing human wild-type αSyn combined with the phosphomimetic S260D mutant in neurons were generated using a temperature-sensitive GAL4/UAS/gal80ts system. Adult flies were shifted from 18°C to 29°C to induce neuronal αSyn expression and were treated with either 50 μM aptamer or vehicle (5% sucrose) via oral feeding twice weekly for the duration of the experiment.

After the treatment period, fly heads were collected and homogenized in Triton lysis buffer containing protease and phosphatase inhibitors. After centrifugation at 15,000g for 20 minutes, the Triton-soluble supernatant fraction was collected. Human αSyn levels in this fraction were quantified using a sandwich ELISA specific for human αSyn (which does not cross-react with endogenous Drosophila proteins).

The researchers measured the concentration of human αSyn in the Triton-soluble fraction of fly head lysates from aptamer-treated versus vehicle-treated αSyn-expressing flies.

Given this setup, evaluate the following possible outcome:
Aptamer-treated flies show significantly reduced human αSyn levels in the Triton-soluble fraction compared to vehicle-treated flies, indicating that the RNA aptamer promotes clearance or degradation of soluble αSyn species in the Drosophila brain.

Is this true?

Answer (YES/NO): YES